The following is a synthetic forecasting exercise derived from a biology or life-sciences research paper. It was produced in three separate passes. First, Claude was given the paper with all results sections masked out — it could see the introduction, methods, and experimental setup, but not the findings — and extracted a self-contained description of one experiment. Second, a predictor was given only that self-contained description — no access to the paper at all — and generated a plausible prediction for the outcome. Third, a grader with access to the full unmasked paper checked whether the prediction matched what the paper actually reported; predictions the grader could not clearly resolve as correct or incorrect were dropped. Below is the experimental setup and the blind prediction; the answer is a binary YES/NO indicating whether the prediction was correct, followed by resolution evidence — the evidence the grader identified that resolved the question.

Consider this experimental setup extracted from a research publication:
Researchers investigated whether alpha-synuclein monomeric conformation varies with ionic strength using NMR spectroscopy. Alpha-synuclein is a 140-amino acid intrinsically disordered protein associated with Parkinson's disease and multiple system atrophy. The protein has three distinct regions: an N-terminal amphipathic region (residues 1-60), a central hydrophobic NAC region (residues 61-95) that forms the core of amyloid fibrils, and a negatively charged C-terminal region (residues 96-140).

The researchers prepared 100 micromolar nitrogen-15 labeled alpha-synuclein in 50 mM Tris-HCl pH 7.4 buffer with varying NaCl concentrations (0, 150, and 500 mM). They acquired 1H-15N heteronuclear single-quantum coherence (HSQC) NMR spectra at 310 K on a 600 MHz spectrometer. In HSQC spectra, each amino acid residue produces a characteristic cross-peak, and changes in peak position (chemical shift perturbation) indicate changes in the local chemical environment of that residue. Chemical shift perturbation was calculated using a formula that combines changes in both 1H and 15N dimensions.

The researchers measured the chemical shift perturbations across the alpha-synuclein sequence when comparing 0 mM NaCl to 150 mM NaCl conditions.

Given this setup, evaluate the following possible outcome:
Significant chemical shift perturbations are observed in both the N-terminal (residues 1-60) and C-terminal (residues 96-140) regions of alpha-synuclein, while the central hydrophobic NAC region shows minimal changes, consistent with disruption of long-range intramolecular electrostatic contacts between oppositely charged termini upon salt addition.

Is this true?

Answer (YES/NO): NO